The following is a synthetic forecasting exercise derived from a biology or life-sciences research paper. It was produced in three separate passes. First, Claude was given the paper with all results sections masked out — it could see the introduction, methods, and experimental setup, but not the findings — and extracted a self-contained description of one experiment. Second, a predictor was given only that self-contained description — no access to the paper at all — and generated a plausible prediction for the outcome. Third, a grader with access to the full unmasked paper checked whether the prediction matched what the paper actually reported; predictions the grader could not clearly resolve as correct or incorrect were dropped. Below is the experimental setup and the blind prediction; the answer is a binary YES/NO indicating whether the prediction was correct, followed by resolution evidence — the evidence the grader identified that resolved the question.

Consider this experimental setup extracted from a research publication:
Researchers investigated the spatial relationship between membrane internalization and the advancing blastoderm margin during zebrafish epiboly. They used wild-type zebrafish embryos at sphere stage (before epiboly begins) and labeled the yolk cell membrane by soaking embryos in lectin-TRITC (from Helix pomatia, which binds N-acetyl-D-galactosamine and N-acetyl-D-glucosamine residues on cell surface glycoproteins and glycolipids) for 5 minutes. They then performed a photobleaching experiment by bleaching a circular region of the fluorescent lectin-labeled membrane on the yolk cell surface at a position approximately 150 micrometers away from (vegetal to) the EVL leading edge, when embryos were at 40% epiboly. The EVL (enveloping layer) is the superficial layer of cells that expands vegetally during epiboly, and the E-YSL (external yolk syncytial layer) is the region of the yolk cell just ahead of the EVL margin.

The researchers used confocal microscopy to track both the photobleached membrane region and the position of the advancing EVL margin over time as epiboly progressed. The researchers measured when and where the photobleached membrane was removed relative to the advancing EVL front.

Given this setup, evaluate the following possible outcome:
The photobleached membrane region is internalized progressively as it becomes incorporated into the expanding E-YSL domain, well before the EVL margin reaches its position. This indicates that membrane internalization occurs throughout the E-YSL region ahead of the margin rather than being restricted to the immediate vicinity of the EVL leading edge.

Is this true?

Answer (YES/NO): NO